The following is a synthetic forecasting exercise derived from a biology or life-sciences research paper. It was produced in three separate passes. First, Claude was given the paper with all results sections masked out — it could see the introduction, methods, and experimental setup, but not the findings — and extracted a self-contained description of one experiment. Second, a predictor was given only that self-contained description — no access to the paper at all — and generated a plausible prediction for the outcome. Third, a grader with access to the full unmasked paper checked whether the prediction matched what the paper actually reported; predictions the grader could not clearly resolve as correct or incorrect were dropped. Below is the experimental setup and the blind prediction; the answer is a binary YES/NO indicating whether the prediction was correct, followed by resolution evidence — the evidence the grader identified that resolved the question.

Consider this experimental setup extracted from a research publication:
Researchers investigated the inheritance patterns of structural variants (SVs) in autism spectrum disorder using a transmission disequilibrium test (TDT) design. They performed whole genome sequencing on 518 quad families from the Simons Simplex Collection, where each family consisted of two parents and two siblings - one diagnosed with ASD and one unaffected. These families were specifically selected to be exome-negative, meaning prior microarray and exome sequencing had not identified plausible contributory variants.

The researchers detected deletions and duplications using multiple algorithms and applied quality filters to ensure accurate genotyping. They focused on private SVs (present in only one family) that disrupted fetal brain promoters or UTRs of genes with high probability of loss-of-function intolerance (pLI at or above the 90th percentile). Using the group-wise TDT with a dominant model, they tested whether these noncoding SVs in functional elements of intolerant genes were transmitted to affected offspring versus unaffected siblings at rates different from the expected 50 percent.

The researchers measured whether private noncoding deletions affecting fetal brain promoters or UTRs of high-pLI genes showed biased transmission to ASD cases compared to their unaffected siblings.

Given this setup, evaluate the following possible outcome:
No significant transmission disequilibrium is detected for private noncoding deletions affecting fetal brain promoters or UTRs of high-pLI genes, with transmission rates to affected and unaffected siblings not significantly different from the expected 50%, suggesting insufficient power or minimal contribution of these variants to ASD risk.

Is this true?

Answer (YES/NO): NO